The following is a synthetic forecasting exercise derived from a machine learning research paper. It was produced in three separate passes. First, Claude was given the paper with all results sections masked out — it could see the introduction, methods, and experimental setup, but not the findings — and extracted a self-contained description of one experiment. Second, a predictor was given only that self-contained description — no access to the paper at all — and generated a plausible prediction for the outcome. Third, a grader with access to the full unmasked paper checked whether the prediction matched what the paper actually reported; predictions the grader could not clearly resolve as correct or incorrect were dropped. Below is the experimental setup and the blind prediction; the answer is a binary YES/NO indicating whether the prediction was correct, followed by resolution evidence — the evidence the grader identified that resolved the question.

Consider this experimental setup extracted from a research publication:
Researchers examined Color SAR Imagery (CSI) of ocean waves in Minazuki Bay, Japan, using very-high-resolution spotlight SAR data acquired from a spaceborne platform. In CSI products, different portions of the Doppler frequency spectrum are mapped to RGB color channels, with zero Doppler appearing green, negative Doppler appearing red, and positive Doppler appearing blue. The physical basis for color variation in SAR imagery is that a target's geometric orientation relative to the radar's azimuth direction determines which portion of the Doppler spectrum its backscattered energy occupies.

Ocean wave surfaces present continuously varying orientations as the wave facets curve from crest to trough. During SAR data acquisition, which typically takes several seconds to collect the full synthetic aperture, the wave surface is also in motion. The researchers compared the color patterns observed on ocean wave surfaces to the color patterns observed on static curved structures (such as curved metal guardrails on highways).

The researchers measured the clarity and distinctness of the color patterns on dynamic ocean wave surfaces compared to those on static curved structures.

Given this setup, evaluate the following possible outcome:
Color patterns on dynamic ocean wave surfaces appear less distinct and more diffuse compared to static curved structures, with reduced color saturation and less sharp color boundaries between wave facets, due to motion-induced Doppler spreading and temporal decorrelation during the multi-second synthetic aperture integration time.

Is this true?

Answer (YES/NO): YES